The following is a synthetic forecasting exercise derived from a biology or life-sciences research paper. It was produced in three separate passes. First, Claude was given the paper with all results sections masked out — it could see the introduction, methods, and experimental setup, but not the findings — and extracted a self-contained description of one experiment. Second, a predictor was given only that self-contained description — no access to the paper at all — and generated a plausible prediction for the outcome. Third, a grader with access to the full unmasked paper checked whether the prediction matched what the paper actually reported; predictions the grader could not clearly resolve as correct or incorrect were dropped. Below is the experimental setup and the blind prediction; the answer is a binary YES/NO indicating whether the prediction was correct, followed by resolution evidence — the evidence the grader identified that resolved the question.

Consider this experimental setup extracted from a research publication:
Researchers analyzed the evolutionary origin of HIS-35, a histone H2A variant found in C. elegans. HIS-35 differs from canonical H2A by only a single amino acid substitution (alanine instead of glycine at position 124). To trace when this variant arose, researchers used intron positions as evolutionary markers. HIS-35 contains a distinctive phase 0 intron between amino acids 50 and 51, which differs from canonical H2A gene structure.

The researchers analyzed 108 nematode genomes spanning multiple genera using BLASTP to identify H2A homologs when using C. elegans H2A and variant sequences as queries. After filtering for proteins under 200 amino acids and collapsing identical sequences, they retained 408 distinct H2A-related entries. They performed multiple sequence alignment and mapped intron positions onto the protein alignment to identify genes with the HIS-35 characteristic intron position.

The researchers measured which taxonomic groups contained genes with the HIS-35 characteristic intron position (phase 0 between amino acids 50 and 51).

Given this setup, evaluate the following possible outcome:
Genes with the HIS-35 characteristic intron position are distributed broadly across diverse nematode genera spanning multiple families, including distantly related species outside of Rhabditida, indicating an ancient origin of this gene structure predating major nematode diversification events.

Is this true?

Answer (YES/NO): NO